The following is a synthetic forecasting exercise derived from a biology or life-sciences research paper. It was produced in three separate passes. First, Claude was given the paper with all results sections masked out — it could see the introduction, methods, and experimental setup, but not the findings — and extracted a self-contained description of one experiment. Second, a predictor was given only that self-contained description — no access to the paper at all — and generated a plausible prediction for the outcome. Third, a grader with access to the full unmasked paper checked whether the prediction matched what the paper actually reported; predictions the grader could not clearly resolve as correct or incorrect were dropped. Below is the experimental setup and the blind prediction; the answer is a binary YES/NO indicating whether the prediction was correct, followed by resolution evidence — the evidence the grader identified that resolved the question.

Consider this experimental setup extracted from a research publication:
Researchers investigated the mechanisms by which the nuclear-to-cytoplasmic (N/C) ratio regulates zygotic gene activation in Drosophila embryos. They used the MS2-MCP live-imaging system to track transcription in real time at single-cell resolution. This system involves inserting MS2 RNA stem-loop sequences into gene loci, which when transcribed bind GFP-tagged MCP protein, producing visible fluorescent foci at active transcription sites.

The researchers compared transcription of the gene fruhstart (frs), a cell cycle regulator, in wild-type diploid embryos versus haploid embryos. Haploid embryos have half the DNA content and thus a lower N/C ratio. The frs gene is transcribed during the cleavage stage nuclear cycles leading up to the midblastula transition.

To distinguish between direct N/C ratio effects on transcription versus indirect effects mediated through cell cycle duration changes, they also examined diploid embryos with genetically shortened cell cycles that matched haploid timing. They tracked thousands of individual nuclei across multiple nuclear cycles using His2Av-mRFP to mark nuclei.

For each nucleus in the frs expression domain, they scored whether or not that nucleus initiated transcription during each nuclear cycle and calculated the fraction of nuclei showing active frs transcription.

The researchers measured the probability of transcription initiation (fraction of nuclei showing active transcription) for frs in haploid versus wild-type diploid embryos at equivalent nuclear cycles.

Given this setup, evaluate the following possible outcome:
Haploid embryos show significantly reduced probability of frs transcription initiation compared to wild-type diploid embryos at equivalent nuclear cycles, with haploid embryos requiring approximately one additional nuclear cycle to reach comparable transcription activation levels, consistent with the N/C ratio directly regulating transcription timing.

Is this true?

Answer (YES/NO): YES